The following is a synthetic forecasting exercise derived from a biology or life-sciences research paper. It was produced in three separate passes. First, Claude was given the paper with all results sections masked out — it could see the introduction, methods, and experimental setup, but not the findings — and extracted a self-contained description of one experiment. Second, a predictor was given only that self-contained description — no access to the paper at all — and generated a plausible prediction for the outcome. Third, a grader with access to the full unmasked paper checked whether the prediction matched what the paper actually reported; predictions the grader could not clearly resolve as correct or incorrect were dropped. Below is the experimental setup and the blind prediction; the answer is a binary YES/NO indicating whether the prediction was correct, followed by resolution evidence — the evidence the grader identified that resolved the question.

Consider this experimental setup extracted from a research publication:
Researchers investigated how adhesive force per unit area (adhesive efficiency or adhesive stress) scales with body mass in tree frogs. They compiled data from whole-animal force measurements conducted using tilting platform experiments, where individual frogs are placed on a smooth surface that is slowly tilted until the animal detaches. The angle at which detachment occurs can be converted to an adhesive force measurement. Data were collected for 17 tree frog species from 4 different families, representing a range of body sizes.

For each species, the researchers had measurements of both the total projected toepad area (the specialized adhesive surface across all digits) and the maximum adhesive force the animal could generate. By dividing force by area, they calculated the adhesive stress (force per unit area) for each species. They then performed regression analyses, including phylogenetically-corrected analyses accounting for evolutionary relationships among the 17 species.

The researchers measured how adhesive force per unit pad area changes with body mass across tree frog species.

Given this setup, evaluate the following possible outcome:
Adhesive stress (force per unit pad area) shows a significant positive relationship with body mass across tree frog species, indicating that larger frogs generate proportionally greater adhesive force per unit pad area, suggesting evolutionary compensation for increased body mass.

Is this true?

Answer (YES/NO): YES